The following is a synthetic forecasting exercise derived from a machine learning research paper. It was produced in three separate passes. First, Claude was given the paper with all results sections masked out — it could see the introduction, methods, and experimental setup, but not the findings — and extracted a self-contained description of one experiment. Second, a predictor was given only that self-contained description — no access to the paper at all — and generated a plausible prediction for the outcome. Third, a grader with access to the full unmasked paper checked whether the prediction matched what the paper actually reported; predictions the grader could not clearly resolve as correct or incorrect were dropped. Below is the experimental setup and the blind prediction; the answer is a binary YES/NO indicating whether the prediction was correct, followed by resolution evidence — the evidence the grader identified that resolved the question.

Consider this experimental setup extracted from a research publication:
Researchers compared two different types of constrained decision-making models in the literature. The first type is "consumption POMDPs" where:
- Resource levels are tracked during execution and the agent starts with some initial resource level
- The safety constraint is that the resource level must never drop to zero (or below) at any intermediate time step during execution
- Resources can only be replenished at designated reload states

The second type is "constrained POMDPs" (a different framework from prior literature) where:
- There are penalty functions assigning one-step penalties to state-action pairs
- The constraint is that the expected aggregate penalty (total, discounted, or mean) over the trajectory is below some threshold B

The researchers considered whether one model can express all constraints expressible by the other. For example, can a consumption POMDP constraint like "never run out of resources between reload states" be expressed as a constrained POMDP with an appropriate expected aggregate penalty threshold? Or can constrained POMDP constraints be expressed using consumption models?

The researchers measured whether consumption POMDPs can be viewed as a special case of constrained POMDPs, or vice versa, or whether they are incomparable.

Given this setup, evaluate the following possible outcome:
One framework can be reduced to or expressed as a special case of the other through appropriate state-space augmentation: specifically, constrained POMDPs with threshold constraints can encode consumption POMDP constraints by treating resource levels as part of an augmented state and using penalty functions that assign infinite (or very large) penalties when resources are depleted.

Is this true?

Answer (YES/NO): NO